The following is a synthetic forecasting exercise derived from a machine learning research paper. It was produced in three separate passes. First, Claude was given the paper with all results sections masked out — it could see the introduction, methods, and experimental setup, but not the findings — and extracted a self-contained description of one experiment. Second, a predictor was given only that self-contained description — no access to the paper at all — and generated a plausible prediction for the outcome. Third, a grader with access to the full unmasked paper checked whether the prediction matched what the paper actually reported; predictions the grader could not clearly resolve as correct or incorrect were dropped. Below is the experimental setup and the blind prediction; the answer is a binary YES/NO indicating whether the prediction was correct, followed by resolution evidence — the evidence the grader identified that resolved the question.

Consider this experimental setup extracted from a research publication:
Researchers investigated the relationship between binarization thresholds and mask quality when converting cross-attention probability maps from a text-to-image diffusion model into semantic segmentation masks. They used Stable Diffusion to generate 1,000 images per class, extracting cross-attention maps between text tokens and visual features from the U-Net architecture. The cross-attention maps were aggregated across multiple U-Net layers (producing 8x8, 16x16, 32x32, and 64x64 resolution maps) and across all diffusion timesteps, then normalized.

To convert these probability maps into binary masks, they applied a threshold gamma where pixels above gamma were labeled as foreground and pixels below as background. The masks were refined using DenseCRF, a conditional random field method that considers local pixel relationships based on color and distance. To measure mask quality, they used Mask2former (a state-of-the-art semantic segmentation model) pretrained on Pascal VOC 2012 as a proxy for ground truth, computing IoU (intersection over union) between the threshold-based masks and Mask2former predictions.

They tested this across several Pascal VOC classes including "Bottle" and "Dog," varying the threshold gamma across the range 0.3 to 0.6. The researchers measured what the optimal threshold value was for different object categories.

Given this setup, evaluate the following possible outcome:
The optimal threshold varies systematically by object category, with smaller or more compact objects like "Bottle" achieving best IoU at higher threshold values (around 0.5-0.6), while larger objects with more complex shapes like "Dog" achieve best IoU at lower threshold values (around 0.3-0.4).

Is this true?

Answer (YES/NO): NO